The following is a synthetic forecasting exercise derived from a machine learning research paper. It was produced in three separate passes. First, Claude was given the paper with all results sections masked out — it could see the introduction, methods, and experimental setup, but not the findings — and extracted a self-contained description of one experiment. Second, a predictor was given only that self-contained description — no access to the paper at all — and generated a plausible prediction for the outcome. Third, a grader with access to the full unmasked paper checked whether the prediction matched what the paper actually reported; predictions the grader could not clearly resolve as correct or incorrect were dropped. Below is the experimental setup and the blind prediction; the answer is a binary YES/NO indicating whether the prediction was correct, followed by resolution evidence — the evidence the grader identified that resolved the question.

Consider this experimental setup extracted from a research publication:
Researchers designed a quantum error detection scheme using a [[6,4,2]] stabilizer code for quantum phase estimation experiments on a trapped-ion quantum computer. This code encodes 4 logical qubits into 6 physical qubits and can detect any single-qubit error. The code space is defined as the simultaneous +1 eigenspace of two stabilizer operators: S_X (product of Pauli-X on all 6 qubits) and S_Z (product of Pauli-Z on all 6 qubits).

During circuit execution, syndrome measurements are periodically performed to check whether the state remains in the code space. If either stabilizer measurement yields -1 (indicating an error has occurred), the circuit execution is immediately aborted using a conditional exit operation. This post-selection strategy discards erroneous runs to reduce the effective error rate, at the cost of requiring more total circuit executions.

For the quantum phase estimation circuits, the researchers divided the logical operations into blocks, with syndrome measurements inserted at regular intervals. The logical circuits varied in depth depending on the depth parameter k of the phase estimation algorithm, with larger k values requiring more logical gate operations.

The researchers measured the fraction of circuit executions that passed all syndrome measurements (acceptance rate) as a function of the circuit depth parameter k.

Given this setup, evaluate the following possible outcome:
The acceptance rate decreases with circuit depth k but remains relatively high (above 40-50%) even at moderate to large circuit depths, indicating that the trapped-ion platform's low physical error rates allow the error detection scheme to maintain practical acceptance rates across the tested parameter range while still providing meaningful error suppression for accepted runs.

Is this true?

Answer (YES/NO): NO